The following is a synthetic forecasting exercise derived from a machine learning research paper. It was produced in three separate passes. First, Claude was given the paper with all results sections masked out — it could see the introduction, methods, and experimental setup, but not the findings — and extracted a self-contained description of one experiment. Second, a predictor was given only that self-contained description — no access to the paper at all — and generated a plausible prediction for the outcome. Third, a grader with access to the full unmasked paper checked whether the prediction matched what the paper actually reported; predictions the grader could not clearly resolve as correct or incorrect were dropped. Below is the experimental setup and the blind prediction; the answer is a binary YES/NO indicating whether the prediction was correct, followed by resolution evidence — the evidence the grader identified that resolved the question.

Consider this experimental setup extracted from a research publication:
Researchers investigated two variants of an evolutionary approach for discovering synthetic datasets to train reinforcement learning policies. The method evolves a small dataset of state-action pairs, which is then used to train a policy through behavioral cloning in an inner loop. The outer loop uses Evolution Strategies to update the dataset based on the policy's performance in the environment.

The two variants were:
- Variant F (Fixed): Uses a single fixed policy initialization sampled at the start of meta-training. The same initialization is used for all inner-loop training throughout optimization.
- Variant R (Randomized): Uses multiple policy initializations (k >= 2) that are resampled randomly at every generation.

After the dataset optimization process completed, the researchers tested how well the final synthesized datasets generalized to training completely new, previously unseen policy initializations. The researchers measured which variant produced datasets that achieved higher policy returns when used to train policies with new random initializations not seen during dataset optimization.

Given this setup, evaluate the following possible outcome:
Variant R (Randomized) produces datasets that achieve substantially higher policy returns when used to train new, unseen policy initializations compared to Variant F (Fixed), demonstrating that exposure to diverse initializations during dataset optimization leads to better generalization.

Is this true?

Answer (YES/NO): YES